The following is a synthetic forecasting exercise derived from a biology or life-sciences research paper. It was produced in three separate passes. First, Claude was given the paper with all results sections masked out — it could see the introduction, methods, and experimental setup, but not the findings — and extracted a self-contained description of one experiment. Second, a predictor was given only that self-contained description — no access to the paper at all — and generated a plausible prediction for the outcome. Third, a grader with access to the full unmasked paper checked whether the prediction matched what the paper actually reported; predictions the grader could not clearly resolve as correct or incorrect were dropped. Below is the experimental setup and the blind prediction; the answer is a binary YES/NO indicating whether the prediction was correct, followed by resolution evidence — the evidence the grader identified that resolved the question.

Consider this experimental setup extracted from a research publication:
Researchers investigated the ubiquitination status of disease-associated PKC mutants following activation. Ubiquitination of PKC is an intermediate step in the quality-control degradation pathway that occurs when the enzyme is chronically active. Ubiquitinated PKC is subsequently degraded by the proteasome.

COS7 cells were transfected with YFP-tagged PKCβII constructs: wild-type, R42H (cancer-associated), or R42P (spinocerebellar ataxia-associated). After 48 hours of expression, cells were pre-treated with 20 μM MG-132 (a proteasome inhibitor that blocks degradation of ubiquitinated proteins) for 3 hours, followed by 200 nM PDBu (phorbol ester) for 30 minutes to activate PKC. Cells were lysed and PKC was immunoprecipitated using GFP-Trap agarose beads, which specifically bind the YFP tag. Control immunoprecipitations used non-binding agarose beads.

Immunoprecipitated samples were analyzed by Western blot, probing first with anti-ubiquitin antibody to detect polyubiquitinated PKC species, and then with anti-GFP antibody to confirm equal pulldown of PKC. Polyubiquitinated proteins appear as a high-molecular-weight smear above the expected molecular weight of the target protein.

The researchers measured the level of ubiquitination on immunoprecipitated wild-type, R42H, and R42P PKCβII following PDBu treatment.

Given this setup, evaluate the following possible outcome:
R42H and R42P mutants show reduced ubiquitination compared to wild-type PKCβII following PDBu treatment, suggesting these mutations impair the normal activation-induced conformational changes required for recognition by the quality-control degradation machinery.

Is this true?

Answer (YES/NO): NO